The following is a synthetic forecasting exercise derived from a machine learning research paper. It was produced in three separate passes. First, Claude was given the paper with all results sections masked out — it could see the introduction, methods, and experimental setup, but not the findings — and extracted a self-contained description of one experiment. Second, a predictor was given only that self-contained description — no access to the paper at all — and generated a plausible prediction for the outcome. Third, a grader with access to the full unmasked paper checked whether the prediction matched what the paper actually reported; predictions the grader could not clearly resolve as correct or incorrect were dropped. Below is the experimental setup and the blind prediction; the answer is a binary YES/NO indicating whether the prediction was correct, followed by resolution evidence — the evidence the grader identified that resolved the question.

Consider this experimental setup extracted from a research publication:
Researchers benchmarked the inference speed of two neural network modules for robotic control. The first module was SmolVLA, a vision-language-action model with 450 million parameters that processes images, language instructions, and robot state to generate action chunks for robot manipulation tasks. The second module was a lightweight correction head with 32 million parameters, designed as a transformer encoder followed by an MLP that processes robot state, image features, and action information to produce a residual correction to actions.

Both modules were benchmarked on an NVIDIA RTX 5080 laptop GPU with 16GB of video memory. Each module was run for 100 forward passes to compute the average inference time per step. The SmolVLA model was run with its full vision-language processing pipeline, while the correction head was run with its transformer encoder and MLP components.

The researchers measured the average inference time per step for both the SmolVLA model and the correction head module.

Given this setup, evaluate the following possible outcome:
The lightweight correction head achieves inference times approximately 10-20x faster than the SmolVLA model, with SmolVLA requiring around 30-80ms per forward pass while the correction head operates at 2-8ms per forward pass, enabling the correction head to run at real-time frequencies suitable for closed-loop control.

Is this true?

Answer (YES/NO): NO